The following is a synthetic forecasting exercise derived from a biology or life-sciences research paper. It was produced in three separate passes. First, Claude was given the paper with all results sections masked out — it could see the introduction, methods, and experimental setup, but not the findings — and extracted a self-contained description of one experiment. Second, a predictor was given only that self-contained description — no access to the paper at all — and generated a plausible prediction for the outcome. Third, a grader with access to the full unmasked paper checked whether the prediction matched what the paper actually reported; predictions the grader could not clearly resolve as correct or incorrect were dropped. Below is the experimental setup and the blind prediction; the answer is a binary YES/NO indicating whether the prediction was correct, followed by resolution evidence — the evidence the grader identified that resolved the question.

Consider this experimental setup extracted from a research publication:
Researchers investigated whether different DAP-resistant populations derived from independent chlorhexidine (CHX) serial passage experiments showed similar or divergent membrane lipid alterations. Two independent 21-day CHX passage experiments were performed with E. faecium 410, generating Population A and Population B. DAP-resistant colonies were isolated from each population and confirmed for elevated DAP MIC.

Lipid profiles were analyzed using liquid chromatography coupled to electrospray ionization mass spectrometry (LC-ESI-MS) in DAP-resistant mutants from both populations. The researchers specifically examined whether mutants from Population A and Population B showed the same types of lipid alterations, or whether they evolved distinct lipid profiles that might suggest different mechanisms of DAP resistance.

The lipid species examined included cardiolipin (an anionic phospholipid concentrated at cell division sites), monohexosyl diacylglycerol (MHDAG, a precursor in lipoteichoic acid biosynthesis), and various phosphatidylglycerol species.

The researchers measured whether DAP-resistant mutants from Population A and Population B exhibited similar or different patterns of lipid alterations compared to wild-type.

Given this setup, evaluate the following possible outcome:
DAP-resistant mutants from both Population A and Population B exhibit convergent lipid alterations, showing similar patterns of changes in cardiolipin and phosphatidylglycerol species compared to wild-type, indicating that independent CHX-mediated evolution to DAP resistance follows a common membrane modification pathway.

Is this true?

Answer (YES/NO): NO